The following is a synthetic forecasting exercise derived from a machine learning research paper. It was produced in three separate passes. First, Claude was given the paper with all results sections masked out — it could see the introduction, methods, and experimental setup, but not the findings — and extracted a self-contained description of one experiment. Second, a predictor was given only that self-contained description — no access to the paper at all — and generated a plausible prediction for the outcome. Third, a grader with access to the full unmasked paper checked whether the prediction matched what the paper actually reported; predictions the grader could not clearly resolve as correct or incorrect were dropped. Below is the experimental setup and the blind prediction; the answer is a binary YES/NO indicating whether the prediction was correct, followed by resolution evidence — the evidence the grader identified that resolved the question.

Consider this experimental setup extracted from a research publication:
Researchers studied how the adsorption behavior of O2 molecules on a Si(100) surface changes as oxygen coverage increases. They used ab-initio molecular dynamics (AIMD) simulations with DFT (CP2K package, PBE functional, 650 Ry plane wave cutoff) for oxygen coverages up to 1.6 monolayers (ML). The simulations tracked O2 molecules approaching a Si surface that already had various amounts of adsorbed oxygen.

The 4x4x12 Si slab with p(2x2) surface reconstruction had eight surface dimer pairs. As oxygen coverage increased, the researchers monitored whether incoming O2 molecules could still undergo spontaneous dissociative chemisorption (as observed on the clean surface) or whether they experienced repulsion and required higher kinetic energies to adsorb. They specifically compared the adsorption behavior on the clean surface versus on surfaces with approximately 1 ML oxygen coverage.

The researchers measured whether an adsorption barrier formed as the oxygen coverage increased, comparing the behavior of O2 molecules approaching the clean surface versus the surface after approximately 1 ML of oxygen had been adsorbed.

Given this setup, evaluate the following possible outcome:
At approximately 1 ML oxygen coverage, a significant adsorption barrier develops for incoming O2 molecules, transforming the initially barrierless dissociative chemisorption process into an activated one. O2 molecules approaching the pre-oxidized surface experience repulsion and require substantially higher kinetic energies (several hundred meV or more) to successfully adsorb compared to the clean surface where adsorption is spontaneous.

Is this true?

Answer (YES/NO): YES